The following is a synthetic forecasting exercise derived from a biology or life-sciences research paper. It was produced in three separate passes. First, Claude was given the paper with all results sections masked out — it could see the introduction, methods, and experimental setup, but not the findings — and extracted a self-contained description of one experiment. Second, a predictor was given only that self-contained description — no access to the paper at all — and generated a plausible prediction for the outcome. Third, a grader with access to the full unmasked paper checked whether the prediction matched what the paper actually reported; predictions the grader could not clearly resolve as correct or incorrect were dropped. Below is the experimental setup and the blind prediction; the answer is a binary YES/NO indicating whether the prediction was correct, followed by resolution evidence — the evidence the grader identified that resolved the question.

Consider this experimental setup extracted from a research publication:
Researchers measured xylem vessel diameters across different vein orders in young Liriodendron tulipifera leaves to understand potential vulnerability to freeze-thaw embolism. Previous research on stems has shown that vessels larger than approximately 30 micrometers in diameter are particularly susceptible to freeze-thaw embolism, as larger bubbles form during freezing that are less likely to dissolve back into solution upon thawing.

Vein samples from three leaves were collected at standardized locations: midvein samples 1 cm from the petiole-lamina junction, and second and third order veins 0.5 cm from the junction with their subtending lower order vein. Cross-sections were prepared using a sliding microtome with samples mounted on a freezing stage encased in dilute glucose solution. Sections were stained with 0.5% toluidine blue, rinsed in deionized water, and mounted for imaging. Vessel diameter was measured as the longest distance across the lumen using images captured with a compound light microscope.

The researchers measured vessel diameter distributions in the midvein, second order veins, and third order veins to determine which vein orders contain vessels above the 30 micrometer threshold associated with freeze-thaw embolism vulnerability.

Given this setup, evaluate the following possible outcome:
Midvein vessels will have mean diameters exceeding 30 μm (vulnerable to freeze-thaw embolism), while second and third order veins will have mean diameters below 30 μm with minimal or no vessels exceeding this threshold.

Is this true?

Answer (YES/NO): NO